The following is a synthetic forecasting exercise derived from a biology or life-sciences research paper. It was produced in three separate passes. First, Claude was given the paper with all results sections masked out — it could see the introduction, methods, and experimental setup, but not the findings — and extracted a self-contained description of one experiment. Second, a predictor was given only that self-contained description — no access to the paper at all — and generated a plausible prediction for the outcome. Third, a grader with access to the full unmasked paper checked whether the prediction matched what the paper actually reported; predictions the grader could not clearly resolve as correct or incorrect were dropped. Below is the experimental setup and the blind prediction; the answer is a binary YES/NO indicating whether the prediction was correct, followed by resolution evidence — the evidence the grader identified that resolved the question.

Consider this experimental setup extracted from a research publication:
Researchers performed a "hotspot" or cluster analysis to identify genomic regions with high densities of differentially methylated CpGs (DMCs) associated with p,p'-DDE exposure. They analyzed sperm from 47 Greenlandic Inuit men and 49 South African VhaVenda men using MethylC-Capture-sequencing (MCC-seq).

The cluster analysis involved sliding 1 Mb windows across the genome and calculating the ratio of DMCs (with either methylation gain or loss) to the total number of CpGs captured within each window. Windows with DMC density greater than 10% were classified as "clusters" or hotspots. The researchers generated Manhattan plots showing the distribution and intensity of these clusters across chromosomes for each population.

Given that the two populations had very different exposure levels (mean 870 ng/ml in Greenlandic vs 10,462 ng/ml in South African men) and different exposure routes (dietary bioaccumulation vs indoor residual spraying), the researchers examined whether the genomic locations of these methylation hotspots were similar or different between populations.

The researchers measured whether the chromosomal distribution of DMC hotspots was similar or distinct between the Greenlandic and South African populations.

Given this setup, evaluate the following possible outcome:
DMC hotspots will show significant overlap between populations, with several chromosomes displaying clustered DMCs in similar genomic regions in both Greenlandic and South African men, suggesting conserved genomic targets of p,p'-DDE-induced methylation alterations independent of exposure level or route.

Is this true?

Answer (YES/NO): NO